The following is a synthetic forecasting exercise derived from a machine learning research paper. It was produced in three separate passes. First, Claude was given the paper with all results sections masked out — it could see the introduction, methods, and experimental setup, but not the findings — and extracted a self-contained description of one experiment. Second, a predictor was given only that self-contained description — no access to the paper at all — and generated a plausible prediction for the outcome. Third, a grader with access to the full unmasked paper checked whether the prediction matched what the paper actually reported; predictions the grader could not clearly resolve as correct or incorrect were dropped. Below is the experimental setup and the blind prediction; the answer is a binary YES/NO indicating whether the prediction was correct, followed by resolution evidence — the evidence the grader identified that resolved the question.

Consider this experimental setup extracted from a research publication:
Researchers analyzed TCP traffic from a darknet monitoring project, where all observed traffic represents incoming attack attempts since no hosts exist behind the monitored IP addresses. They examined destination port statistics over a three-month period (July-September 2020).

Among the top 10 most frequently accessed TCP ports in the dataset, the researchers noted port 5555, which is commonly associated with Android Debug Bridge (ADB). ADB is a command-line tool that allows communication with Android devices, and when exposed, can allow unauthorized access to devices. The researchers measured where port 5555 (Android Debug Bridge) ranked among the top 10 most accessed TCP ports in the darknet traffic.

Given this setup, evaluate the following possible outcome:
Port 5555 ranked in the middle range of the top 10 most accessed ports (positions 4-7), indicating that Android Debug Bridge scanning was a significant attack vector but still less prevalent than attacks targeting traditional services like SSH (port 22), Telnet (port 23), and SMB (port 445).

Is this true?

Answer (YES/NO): NO